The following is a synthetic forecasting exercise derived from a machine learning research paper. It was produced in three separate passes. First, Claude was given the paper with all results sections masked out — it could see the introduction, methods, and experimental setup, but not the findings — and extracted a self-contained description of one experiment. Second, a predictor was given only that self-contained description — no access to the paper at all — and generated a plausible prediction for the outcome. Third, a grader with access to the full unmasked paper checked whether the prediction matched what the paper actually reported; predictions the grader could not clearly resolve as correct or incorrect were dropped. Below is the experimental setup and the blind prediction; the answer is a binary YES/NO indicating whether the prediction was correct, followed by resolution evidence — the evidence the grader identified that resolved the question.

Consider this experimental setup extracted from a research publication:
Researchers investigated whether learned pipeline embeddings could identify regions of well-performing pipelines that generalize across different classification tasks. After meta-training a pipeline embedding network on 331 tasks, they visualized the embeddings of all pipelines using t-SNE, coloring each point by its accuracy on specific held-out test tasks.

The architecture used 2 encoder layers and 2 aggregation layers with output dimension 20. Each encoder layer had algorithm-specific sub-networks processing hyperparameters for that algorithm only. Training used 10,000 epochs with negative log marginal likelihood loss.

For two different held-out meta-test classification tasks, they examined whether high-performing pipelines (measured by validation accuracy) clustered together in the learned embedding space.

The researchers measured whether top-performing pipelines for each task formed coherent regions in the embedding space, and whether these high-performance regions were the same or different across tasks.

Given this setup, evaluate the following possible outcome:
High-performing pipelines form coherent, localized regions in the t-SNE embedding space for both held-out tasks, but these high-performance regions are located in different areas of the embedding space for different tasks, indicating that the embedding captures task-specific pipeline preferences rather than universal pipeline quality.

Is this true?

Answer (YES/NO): YES